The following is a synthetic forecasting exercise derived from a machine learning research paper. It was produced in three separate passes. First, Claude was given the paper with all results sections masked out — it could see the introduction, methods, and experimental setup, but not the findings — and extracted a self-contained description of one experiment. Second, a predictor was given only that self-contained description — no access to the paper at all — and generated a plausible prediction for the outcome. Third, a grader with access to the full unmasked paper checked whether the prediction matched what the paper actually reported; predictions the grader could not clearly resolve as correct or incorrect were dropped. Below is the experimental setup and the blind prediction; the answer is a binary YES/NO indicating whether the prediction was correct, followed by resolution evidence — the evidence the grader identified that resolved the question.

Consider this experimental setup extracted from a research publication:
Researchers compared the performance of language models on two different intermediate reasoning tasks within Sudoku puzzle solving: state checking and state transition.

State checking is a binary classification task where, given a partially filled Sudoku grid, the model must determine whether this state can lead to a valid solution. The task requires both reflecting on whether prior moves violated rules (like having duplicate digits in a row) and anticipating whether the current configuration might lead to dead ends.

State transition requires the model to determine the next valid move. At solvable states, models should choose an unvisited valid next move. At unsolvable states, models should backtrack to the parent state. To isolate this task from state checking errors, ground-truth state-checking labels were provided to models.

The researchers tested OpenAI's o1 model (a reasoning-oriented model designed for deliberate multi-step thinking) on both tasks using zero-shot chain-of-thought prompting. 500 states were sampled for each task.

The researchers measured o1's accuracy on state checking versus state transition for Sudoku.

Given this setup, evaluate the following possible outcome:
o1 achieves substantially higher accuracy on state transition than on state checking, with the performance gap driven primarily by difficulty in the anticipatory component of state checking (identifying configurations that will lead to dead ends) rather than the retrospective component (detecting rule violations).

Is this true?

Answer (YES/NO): NO